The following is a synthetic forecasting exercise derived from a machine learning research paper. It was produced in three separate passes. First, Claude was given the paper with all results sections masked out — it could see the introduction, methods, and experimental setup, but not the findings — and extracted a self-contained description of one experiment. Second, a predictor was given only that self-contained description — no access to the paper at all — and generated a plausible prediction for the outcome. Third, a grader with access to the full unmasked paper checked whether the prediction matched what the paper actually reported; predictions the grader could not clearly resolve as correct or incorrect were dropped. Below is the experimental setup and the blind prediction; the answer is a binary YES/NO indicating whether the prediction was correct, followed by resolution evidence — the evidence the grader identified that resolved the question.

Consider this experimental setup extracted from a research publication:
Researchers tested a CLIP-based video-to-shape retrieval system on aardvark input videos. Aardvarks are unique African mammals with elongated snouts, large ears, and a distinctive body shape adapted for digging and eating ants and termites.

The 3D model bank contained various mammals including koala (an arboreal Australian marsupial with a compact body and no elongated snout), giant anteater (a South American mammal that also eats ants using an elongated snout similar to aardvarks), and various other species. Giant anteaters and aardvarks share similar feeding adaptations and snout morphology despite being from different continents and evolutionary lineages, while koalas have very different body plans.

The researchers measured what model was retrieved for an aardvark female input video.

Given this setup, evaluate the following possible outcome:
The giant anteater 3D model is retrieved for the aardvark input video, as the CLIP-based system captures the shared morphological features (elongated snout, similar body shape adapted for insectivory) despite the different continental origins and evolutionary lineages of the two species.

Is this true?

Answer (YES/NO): NO